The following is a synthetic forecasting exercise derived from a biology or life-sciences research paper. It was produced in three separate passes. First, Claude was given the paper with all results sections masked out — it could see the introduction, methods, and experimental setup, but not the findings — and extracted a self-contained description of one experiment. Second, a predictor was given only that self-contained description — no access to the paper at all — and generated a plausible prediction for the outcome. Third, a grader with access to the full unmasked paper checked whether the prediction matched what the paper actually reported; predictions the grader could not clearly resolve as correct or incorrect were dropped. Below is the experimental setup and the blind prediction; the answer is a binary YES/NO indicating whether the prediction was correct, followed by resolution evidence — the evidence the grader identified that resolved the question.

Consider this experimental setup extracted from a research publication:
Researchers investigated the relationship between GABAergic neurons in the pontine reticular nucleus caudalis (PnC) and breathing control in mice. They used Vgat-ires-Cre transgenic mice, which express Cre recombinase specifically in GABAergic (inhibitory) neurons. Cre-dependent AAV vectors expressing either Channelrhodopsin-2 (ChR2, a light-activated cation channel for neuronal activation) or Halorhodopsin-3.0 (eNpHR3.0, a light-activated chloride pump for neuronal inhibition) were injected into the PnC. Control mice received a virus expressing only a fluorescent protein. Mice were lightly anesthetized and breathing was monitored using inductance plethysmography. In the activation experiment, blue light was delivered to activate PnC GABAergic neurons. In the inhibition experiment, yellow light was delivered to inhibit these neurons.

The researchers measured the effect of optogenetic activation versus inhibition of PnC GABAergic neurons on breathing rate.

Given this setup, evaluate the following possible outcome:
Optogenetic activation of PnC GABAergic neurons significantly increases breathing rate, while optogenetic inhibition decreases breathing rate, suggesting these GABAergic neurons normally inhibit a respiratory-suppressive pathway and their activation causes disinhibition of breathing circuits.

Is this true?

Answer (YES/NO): NO